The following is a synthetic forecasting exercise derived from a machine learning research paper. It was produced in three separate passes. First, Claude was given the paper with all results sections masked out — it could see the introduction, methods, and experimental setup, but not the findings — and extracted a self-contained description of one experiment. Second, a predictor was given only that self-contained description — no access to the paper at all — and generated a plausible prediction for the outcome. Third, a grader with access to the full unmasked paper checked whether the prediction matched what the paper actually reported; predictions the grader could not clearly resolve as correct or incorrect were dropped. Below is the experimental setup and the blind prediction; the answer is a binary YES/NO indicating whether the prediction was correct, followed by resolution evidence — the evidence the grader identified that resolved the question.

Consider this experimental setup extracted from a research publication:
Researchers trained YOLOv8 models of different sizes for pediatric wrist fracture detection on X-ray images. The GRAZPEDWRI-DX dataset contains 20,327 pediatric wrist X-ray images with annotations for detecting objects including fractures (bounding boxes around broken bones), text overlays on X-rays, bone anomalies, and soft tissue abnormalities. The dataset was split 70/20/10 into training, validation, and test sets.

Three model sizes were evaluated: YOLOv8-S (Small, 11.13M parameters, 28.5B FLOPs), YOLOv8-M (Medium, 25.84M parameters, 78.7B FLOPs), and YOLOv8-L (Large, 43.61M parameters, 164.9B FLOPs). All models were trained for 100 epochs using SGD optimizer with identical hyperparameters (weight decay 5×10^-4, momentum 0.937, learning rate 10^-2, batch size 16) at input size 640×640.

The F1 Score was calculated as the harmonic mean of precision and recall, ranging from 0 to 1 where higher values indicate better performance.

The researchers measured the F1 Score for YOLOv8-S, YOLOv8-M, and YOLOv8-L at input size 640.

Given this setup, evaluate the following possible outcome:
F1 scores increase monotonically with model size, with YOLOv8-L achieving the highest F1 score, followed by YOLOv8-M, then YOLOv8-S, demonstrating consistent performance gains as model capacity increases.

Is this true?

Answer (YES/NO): YES